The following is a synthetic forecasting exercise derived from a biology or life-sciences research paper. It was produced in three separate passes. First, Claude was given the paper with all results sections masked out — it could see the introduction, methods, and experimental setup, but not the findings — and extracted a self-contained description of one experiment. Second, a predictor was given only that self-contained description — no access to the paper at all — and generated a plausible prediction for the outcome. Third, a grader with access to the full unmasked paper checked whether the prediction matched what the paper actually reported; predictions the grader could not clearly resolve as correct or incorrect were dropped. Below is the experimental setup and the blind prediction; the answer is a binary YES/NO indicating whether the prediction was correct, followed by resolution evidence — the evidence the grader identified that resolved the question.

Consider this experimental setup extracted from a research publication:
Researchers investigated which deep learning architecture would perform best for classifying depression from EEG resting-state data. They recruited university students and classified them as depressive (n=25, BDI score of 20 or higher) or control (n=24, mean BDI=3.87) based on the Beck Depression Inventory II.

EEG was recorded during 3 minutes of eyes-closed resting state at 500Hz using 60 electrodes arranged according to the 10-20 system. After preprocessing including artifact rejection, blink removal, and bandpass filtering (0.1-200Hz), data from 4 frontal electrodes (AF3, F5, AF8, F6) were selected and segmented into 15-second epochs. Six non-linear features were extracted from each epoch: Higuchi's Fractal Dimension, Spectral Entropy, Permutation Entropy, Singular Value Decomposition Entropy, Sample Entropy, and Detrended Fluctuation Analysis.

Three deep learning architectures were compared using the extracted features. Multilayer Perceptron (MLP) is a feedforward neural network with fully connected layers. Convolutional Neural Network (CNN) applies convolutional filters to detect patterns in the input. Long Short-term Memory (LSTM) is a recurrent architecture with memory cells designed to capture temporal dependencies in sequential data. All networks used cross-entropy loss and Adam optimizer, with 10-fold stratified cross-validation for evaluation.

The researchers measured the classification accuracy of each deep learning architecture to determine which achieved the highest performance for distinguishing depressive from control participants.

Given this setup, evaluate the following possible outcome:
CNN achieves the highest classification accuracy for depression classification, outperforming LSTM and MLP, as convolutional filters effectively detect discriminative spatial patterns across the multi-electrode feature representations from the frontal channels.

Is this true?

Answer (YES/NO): NO